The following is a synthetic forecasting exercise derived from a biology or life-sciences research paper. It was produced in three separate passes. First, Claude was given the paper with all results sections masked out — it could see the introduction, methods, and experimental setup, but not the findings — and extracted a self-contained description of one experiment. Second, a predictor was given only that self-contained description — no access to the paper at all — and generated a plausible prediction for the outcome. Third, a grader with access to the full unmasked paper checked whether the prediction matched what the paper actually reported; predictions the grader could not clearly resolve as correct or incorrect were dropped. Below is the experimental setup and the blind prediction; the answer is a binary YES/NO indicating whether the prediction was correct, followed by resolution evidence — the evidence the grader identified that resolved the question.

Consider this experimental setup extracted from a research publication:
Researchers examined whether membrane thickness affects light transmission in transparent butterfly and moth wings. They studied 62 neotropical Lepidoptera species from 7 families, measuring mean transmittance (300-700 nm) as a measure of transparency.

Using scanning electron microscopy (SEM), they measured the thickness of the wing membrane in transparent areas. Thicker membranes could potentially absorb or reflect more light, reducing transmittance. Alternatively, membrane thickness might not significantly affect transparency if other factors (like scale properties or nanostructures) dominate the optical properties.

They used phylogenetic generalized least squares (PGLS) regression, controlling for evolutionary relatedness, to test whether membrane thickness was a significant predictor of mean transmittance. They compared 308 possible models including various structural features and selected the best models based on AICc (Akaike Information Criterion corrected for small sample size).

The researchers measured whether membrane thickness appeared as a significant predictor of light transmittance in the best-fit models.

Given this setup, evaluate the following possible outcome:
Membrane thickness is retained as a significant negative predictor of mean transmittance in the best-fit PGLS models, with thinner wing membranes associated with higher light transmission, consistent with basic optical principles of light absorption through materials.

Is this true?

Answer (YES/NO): NO